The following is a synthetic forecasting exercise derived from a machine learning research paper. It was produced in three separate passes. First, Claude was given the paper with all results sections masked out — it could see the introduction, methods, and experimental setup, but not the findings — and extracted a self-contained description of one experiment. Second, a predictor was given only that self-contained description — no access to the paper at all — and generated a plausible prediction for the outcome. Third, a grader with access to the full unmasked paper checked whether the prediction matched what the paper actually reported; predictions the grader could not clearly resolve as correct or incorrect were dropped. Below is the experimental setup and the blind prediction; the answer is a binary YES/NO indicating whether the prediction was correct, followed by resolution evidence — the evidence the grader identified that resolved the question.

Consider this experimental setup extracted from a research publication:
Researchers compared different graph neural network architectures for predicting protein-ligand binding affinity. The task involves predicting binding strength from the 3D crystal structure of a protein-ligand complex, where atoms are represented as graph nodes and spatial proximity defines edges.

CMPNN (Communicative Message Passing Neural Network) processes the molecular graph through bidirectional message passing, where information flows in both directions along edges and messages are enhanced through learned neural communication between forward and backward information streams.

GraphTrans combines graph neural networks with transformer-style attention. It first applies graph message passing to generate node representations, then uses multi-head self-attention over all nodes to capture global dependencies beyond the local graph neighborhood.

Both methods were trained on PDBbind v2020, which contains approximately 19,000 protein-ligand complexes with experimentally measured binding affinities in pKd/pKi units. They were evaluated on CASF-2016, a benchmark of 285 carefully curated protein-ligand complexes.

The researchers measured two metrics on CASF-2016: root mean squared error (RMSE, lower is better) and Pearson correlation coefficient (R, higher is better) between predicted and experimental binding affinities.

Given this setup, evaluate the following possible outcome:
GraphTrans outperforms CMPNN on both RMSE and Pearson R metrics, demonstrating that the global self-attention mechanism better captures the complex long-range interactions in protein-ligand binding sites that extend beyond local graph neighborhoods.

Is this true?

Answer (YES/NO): NO